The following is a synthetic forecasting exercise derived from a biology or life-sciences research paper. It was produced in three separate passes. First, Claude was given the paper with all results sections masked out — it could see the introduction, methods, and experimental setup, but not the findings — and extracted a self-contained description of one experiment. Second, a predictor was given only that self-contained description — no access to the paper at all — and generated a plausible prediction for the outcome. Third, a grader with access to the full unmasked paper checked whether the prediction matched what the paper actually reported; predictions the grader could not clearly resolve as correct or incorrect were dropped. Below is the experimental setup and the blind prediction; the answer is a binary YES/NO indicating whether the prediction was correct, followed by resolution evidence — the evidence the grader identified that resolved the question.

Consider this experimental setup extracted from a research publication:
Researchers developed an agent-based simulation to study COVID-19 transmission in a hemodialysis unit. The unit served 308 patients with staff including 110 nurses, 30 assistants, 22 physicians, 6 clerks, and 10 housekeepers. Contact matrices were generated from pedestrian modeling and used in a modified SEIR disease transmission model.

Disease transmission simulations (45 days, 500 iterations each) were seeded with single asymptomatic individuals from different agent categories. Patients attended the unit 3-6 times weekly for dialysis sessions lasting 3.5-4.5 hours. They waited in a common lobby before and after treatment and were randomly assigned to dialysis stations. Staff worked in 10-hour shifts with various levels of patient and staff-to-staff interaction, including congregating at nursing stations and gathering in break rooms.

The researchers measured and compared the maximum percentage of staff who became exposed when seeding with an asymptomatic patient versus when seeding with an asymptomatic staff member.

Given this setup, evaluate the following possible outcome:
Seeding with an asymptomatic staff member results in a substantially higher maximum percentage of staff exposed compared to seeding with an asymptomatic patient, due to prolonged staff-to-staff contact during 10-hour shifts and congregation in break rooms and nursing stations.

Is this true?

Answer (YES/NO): YES